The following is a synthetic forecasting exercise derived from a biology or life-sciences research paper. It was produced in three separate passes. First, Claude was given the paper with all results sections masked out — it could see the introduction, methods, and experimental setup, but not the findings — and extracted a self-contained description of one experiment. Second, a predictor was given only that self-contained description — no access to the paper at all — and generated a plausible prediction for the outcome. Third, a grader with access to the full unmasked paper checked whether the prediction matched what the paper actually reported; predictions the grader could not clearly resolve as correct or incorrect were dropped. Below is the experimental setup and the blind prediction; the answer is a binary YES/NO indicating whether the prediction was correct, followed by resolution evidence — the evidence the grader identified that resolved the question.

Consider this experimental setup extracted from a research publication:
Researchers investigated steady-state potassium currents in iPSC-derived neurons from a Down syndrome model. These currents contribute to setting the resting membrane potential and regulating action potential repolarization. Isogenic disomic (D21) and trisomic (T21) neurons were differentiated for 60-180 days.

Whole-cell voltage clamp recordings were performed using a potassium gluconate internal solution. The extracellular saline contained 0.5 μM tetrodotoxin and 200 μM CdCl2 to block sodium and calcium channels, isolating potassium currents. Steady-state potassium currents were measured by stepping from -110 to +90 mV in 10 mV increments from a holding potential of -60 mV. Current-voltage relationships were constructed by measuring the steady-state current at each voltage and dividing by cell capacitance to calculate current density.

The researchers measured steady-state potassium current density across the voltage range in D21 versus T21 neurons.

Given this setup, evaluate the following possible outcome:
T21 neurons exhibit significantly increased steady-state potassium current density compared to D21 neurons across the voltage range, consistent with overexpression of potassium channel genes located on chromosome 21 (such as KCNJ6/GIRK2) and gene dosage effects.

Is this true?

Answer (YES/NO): NO